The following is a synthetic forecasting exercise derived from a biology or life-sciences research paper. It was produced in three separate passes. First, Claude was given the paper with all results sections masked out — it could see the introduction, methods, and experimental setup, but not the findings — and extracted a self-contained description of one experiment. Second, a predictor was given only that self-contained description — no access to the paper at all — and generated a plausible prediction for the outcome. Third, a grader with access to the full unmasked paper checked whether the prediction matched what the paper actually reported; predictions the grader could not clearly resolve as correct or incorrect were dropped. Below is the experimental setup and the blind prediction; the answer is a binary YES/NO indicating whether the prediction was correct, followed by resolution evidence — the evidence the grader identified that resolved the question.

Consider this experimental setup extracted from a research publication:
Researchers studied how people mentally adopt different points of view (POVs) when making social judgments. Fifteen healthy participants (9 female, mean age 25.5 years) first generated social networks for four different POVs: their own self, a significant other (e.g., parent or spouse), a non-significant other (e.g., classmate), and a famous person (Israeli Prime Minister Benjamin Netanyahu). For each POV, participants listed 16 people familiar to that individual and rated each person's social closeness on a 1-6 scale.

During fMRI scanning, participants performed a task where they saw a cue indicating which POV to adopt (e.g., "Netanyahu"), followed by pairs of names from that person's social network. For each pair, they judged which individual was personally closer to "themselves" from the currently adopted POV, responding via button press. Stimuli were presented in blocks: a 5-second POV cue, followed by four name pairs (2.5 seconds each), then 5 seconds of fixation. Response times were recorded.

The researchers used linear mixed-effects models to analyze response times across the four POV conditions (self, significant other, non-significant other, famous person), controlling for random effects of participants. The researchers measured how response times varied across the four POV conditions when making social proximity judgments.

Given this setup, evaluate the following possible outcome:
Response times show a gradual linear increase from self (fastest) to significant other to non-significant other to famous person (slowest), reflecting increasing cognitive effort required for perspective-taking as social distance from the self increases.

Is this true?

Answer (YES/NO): NO